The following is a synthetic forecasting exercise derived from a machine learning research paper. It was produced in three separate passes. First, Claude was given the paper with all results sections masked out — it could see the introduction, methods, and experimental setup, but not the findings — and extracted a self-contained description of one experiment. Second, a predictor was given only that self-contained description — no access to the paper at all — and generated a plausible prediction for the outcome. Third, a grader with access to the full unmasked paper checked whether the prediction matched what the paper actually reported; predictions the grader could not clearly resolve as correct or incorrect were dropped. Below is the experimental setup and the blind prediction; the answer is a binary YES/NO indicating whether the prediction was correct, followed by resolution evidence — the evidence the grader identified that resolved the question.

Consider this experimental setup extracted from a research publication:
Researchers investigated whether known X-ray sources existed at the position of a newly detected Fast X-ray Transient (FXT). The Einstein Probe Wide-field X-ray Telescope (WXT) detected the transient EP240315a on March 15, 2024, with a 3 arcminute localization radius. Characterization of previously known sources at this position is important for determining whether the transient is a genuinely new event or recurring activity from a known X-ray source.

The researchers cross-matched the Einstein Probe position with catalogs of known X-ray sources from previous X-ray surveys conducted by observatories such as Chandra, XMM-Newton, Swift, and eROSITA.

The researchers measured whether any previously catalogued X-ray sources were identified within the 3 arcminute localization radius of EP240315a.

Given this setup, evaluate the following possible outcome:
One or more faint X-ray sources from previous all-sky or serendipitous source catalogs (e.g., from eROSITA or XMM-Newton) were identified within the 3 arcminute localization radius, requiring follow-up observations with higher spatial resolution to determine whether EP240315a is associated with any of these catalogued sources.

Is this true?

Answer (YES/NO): NO